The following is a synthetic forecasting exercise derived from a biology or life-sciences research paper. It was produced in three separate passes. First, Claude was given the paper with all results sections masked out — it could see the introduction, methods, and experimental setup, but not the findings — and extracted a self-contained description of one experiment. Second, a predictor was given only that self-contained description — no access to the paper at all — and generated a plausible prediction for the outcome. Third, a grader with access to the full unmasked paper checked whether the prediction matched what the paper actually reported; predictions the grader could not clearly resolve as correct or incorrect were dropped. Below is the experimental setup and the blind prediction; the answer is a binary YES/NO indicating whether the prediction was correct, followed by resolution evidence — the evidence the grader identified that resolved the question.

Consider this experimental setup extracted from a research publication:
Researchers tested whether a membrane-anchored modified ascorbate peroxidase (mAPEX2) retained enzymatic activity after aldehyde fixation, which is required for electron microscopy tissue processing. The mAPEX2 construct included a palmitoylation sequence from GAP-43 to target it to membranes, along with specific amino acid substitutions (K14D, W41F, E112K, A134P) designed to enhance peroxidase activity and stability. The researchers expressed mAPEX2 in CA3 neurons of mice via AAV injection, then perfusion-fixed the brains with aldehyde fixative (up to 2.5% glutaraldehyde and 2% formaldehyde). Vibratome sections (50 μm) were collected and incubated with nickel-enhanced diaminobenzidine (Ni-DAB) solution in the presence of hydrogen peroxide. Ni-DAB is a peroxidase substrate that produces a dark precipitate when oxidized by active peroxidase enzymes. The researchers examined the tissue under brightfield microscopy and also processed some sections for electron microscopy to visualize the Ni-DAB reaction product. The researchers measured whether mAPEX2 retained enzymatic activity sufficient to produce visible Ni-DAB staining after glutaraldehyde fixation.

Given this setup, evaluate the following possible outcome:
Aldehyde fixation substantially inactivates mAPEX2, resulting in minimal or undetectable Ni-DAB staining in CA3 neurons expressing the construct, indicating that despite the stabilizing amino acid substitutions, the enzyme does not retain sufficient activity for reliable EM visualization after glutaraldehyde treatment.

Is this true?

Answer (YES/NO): NO